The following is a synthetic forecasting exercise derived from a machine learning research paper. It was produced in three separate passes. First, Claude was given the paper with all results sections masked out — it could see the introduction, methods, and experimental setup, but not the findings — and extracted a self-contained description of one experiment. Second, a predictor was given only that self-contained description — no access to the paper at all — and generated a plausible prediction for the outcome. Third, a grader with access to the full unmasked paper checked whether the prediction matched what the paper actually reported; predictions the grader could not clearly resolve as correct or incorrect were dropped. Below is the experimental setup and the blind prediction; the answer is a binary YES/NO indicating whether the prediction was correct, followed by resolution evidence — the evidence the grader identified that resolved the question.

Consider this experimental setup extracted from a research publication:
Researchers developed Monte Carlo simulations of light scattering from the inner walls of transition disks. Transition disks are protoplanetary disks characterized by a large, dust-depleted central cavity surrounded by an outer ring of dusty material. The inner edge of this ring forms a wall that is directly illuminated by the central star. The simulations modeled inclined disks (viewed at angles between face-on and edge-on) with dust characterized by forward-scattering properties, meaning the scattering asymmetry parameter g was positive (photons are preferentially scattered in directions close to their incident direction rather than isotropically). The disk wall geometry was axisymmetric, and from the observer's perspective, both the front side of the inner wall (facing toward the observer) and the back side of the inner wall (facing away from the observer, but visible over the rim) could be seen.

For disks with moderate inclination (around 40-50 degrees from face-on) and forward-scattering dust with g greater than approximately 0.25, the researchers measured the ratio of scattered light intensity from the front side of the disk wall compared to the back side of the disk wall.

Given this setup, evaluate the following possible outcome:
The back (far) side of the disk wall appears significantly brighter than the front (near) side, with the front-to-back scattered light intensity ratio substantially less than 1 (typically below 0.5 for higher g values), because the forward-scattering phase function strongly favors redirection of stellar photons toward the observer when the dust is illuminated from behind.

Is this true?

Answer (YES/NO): NO